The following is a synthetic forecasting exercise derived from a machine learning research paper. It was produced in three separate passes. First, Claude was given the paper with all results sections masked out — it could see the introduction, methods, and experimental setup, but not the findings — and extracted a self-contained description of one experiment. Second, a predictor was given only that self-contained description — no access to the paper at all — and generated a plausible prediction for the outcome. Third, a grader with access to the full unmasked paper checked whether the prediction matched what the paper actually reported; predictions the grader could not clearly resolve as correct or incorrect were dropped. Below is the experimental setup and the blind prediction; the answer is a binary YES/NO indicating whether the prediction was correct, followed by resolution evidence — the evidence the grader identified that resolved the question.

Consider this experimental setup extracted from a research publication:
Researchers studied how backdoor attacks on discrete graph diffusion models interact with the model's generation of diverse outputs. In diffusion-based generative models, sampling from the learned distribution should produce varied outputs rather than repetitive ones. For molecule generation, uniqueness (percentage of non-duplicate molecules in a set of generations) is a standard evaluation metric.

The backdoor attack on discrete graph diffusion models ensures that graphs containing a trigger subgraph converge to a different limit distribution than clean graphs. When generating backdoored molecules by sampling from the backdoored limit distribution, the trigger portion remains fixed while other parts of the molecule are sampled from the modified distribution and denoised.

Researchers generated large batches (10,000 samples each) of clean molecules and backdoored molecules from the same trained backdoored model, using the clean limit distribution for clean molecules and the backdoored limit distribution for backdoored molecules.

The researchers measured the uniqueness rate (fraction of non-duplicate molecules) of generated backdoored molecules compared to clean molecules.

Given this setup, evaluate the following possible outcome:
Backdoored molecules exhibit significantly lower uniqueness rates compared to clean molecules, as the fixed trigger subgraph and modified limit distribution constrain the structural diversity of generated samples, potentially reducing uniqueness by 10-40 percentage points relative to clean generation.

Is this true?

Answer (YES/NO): NO